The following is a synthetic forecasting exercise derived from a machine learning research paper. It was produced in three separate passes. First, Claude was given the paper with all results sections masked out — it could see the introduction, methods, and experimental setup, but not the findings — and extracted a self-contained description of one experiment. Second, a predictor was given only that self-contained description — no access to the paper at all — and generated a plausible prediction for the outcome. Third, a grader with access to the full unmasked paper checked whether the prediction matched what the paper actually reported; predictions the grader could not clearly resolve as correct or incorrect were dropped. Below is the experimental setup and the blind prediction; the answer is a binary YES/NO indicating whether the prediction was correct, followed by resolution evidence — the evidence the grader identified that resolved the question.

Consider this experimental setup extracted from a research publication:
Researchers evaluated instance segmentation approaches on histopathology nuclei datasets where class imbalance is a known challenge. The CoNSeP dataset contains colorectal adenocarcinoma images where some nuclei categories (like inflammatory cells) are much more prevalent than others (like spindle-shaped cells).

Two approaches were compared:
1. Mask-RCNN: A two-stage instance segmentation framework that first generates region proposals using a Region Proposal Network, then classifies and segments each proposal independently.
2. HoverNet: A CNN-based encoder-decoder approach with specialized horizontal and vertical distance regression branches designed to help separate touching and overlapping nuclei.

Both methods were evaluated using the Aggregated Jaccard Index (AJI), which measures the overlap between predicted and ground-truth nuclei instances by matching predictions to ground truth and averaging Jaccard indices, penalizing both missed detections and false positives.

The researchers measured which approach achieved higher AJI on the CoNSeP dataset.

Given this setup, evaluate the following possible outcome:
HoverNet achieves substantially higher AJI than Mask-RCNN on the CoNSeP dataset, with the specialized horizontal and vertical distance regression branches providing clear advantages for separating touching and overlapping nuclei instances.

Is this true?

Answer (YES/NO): NO